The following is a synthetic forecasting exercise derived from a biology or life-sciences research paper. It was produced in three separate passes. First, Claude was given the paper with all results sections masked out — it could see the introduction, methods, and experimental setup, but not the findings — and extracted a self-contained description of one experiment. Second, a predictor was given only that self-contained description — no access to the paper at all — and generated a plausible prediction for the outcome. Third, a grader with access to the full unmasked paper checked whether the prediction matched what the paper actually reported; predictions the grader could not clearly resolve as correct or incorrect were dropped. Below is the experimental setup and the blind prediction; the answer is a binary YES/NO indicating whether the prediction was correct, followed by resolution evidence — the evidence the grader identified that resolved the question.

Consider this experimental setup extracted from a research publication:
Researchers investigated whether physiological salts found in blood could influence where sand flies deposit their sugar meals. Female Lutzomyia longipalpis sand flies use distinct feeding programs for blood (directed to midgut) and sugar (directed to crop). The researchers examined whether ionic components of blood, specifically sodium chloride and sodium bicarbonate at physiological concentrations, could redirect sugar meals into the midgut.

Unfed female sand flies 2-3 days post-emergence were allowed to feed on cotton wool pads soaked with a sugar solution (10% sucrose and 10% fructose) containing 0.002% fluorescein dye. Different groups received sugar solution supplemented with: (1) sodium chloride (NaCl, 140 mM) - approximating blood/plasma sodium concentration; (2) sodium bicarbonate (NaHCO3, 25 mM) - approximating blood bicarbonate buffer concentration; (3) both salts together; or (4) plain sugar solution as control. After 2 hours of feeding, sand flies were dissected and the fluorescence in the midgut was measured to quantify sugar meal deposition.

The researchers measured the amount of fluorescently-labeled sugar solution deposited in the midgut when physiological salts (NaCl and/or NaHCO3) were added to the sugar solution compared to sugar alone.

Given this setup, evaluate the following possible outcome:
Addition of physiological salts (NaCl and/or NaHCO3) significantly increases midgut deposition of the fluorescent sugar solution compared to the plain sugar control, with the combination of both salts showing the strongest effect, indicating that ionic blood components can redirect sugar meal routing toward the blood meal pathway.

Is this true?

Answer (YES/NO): NO